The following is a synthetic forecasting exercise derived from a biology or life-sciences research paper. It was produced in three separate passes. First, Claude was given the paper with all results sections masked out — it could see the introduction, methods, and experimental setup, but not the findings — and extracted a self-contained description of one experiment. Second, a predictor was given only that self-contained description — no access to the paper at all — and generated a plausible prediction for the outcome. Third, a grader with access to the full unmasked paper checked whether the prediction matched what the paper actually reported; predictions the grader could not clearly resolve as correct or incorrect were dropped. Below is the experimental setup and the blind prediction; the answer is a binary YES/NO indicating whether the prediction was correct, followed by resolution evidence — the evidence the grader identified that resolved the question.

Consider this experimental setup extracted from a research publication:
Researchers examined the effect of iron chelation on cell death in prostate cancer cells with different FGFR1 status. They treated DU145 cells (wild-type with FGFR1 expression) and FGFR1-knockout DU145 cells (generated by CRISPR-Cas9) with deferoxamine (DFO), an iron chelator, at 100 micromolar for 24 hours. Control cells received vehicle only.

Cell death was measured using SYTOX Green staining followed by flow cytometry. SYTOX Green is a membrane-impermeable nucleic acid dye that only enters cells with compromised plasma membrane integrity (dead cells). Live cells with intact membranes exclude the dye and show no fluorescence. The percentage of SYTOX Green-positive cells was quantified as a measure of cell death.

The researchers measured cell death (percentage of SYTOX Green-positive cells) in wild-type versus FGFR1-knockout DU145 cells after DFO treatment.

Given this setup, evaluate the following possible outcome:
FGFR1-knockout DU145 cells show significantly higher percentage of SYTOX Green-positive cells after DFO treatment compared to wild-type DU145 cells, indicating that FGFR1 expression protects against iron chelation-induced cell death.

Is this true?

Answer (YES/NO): YES